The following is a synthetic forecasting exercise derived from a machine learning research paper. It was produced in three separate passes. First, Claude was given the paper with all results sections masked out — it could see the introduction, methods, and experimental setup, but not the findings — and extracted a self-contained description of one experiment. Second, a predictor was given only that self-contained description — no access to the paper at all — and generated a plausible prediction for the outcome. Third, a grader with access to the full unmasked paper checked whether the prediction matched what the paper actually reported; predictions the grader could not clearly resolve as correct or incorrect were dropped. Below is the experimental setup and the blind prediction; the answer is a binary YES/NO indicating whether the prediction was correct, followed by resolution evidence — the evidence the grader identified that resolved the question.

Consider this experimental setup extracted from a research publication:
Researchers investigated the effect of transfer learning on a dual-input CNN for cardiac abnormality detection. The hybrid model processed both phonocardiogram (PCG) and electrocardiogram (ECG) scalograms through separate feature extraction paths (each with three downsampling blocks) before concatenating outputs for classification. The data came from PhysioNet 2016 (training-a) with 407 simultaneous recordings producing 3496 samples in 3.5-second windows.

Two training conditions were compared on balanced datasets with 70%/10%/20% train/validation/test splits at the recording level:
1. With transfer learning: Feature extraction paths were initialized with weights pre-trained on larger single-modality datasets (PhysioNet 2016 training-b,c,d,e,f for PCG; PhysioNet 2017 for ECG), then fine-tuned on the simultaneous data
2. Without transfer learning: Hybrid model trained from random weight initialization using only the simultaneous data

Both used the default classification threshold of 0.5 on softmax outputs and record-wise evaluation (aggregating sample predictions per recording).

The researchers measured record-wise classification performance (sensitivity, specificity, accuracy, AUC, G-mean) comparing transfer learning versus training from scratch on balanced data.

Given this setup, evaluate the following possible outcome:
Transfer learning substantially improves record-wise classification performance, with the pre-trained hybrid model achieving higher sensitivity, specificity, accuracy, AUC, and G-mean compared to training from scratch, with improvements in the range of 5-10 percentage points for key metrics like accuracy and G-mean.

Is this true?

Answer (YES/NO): NO